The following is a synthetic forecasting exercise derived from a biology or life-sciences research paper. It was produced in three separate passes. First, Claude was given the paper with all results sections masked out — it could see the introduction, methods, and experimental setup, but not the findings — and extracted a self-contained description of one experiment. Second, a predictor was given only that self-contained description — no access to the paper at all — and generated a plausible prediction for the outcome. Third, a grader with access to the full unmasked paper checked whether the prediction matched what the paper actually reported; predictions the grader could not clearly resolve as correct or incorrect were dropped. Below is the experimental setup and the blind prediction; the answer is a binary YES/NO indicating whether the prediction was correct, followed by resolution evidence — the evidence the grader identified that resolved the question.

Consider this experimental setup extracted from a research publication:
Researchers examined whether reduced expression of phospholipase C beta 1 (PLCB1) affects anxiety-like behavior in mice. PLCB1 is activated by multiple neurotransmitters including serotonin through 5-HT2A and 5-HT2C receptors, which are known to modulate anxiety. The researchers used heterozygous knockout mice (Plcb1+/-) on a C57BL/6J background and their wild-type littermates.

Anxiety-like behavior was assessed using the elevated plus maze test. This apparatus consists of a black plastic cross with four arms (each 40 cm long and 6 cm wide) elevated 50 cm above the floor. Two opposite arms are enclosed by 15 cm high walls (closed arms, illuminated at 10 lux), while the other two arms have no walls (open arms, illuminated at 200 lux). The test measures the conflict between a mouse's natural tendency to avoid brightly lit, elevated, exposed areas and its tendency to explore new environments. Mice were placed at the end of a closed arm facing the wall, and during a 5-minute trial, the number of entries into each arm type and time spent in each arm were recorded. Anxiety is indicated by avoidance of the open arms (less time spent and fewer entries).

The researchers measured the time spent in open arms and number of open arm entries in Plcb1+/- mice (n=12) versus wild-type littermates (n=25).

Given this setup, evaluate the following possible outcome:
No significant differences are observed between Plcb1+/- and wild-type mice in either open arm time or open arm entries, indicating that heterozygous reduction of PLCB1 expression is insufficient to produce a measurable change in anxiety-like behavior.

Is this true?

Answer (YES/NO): NO